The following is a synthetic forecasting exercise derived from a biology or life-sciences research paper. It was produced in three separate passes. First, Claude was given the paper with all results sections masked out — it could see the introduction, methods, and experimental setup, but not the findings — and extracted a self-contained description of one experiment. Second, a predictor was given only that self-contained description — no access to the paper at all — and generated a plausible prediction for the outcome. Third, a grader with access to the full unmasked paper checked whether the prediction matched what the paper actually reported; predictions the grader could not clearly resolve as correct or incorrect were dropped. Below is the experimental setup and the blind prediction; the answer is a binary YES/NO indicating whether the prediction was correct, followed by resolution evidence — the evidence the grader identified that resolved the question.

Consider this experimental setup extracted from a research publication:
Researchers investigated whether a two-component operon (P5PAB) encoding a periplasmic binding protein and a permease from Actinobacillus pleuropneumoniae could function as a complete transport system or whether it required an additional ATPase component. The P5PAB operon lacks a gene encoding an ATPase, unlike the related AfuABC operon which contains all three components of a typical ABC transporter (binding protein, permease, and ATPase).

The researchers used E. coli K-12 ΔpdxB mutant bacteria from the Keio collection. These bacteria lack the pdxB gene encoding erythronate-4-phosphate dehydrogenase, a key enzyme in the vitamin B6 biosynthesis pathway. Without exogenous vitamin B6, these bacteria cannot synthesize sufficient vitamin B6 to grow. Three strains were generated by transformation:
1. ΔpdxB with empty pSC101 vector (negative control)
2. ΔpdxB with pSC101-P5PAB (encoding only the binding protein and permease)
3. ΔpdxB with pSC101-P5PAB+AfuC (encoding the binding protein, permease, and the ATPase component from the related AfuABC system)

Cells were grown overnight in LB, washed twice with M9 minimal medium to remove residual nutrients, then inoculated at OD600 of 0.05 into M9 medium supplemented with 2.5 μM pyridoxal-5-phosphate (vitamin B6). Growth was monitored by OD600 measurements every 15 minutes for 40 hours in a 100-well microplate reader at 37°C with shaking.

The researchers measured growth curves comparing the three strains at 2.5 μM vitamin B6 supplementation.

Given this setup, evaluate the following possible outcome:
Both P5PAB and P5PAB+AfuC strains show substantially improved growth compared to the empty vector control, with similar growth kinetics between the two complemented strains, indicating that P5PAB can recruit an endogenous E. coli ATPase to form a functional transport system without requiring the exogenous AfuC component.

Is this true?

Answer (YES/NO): NO